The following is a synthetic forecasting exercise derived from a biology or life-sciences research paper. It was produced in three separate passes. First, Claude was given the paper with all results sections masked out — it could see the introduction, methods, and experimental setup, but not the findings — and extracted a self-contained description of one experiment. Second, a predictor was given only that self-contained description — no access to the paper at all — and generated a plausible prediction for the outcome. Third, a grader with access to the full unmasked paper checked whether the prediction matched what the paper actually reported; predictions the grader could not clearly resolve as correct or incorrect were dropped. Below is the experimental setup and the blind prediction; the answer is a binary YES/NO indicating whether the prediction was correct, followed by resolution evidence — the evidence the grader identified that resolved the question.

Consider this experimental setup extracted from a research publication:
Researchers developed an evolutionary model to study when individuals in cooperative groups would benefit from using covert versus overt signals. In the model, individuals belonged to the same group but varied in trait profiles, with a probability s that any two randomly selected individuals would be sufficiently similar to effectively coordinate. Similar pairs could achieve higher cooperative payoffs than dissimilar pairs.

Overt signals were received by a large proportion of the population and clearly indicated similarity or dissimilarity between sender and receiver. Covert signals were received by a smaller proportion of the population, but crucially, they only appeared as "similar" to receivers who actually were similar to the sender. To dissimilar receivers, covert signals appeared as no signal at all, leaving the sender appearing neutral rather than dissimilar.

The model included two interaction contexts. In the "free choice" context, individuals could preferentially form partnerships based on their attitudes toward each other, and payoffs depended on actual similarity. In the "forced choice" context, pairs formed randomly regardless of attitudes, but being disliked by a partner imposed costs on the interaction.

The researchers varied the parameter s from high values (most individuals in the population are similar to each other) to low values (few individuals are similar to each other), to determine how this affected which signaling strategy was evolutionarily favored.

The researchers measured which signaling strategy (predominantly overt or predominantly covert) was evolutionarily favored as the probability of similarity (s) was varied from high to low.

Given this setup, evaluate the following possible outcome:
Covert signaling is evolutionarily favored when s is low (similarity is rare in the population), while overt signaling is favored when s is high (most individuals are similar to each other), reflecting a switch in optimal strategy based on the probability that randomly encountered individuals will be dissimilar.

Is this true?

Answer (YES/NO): YES